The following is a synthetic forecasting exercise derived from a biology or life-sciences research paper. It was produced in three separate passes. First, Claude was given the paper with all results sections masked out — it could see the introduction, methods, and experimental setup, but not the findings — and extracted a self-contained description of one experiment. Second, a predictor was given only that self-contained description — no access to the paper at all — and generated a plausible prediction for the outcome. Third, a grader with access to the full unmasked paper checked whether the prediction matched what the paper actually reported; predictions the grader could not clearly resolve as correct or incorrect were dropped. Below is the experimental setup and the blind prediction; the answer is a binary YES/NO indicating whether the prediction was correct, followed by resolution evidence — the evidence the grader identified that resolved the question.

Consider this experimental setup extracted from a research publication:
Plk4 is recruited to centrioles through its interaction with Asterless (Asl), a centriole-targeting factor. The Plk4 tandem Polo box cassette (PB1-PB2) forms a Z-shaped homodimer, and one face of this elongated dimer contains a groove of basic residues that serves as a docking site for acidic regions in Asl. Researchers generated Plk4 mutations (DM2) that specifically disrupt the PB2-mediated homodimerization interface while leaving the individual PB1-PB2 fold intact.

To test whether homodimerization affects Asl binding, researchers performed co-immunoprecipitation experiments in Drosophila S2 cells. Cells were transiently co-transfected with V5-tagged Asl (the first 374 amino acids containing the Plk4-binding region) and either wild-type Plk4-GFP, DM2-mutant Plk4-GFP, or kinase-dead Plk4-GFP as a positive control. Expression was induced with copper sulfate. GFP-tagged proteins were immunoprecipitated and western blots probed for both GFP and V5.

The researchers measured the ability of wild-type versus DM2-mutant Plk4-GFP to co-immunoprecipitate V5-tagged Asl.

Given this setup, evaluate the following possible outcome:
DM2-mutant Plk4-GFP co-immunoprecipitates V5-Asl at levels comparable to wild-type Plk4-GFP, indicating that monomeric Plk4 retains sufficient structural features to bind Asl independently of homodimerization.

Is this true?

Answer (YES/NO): NO